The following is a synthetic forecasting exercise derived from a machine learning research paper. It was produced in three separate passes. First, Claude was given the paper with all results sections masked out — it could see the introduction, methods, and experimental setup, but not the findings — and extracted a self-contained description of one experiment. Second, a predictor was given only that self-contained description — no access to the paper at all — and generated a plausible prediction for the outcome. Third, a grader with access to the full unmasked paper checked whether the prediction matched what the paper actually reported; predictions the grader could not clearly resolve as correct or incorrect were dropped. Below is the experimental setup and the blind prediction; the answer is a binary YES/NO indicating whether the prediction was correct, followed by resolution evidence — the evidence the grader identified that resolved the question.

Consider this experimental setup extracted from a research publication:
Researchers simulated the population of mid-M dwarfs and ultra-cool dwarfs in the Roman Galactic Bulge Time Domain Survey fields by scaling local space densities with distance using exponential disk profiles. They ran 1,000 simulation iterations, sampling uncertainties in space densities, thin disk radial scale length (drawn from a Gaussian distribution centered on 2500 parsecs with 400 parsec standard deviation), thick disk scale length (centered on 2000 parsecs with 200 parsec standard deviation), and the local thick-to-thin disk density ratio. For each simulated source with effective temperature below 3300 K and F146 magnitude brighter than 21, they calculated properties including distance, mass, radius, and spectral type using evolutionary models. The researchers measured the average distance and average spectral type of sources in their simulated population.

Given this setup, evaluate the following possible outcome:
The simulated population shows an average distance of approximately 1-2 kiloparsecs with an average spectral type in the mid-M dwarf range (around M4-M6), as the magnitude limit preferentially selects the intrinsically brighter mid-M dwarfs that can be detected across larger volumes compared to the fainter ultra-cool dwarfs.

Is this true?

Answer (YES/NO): YES